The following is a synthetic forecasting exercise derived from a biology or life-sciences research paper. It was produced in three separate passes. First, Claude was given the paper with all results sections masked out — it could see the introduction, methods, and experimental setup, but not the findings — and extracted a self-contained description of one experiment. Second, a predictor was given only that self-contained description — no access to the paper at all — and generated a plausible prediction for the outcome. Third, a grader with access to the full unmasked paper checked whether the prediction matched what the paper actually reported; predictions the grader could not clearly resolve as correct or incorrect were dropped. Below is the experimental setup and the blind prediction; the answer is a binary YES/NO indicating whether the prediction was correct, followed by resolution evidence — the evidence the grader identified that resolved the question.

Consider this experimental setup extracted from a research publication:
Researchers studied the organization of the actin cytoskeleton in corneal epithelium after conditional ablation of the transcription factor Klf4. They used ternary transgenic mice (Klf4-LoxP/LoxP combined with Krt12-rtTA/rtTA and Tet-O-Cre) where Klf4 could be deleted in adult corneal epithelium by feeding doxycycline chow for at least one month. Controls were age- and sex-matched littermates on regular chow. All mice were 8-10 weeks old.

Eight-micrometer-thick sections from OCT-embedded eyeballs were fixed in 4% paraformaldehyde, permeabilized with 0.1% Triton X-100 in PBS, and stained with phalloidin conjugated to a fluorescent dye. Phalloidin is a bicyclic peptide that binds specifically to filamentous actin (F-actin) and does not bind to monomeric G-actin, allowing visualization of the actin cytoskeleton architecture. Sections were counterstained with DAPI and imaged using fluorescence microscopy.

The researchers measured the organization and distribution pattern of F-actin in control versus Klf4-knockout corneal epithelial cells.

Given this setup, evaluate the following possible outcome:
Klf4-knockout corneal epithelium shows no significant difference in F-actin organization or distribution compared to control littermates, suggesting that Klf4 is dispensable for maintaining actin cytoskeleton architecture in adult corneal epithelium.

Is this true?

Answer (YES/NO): NO